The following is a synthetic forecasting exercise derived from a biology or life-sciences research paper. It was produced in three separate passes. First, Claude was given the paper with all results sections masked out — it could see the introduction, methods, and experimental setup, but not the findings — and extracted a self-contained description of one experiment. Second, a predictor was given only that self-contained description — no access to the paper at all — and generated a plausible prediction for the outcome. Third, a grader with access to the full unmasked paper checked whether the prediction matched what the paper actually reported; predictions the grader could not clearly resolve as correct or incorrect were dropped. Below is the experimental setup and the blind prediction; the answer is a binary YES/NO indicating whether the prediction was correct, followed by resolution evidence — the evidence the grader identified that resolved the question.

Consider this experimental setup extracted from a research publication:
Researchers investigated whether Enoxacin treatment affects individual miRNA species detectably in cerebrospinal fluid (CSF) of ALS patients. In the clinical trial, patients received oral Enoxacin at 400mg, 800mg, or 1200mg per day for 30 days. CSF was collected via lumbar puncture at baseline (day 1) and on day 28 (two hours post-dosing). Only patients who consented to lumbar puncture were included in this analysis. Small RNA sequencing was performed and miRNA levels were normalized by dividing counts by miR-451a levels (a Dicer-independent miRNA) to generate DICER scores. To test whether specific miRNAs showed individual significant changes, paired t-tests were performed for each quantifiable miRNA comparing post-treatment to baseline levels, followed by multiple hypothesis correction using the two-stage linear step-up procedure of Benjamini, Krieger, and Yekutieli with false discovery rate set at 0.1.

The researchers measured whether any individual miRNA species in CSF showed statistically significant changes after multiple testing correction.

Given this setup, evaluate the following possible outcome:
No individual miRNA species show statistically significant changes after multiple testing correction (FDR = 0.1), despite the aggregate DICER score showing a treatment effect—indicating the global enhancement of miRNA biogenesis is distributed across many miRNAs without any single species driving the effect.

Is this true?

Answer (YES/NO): NO